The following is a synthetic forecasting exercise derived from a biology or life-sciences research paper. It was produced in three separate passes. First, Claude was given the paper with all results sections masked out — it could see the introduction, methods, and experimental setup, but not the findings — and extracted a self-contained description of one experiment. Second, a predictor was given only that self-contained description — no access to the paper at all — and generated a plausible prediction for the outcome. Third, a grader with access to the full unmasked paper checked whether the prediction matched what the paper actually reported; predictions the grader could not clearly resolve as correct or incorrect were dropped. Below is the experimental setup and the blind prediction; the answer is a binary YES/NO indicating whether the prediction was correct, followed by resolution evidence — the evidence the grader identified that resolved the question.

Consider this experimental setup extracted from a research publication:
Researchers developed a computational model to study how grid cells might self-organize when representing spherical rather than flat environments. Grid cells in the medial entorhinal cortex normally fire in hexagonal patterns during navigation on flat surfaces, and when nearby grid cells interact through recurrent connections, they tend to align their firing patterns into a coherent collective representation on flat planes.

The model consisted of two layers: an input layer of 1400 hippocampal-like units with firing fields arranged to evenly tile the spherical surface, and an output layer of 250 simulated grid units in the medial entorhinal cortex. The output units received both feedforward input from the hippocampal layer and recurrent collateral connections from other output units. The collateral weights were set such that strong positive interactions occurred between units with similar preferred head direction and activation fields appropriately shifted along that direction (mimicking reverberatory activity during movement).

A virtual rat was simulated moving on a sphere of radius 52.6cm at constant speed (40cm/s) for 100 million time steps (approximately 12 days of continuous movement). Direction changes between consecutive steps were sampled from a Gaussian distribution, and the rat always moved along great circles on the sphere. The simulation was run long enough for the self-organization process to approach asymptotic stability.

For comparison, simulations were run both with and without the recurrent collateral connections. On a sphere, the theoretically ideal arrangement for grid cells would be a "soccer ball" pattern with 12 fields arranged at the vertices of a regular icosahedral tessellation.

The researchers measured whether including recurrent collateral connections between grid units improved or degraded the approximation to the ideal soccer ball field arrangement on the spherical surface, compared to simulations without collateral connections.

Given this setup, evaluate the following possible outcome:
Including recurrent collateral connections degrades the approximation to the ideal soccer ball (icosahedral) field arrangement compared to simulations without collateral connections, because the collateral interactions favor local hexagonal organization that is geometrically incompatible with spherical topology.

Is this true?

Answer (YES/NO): YES